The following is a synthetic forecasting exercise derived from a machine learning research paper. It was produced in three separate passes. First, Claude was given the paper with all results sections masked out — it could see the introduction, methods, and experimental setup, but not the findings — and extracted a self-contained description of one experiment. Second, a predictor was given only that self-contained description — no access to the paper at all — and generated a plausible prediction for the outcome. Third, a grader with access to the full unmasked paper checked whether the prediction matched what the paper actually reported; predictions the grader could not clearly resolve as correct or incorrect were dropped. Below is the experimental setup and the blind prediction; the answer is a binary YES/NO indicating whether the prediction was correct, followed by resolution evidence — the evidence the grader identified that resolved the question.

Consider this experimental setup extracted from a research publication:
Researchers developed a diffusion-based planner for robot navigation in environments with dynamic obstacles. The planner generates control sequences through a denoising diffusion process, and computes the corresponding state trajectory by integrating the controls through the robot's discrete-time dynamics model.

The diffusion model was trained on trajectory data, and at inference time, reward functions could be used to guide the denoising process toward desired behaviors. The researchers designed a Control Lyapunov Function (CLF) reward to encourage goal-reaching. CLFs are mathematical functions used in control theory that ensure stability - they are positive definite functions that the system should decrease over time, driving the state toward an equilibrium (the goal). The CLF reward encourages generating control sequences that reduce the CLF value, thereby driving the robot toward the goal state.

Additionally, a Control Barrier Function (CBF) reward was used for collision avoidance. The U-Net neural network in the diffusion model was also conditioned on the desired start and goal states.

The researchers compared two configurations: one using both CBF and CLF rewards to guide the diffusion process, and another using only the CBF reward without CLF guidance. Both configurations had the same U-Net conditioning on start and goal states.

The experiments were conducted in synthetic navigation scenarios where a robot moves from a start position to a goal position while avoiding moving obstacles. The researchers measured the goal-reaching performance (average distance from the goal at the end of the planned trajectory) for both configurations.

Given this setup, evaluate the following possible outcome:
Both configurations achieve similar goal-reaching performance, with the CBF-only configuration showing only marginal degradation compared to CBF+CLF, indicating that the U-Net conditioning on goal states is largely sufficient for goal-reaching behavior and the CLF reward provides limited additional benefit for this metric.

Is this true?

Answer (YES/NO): NO